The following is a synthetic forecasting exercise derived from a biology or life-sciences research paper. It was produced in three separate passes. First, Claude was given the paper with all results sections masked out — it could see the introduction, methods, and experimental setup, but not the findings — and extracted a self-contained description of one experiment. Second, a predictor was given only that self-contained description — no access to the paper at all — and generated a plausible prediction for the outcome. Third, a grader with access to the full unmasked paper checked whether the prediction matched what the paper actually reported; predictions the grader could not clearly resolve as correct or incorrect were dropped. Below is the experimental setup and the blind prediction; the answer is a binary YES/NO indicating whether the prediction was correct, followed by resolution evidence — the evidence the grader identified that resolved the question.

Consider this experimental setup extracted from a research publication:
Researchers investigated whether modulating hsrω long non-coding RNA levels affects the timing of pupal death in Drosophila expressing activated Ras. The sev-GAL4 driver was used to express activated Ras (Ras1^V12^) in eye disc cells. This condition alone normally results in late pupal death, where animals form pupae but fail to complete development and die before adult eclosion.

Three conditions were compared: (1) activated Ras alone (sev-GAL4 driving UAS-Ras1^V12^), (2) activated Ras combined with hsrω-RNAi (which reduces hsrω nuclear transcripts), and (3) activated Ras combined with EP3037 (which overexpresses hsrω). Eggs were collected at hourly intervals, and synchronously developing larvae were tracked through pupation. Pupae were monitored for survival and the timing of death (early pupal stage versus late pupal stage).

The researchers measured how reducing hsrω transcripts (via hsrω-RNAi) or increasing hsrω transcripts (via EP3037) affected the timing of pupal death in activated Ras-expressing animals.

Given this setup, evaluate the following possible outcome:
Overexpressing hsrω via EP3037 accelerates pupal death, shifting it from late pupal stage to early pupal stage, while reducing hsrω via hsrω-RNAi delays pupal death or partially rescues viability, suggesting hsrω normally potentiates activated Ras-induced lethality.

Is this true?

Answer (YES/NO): NO